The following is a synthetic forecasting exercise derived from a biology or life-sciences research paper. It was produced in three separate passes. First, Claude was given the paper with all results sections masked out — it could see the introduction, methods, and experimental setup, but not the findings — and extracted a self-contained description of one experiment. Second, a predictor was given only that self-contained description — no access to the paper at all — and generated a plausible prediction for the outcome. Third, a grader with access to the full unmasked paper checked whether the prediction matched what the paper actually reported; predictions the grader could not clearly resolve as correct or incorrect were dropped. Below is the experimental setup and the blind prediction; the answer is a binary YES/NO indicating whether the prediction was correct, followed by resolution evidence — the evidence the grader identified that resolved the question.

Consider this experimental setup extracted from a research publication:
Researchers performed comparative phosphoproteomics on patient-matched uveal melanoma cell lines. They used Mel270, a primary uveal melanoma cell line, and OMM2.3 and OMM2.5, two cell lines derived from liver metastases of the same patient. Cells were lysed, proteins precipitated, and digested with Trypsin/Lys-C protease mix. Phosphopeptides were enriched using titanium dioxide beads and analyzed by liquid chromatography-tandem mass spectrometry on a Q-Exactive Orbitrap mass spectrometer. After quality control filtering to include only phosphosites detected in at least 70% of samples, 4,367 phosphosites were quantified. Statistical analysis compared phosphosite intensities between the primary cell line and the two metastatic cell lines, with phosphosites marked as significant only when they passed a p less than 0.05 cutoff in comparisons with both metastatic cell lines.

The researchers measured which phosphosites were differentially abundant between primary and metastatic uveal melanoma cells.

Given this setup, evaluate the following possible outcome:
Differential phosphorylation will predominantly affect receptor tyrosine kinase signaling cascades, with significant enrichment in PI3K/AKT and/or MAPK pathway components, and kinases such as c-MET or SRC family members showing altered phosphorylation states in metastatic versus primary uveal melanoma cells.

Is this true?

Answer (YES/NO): NO